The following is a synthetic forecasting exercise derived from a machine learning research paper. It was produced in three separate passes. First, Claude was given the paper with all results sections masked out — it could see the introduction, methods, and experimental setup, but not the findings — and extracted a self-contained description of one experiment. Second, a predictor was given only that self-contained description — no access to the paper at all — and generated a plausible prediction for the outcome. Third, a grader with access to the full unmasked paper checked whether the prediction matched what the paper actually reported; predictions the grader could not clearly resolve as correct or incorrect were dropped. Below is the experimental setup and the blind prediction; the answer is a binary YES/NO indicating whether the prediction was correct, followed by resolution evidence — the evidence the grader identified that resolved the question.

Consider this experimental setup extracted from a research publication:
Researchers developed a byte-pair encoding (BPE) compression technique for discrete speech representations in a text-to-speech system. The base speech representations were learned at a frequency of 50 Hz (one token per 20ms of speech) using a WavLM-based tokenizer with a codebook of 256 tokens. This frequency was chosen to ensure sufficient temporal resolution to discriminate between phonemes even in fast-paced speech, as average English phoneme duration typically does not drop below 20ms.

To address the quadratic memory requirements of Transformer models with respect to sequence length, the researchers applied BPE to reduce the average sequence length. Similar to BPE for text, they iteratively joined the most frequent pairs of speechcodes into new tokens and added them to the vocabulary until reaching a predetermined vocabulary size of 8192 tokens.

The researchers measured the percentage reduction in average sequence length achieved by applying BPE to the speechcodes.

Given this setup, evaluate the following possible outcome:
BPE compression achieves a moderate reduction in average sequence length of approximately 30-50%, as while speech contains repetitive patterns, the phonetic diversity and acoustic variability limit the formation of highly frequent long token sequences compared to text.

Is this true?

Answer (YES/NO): YES